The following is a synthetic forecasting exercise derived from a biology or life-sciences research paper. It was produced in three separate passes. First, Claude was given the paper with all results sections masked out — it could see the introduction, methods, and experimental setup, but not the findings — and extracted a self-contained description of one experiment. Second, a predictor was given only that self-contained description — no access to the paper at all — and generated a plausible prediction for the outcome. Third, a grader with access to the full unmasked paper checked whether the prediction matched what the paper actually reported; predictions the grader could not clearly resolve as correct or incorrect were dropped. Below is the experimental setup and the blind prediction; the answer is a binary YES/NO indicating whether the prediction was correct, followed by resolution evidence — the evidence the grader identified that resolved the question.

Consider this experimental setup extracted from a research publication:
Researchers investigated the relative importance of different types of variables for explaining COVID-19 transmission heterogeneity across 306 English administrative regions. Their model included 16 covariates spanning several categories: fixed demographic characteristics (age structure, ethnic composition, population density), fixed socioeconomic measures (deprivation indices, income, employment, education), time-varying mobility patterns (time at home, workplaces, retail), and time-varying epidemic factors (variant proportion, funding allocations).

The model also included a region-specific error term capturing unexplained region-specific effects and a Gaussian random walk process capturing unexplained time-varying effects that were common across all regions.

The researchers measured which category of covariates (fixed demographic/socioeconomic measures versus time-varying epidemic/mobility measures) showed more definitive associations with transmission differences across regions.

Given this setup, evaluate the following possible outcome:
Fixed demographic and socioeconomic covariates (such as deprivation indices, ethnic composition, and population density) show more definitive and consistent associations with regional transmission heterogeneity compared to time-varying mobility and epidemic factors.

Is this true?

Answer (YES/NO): NO